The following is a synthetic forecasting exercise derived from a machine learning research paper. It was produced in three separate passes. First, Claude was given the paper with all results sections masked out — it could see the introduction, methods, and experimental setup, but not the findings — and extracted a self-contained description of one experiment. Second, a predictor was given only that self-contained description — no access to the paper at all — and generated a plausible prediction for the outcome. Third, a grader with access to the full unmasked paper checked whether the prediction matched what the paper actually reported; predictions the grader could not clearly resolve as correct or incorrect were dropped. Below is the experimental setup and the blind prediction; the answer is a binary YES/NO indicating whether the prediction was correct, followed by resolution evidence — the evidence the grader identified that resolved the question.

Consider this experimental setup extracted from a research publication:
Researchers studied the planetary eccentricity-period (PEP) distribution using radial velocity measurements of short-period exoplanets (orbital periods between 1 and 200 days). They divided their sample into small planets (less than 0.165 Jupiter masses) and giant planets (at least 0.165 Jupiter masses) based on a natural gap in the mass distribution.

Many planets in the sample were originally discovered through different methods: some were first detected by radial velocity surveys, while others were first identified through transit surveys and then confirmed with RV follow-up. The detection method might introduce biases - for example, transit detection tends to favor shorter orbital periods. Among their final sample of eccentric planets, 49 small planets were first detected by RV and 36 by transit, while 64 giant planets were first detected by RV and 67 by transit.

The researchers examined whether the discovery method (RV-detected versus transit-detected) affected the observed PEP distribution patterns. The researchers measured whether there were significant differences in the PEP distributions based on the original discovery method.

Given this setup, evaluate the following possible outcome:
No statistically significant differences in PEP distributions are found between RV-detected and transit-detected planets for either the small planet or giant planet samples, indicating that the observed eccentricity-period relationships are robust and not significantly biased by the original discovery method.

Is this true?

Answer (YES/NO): YES